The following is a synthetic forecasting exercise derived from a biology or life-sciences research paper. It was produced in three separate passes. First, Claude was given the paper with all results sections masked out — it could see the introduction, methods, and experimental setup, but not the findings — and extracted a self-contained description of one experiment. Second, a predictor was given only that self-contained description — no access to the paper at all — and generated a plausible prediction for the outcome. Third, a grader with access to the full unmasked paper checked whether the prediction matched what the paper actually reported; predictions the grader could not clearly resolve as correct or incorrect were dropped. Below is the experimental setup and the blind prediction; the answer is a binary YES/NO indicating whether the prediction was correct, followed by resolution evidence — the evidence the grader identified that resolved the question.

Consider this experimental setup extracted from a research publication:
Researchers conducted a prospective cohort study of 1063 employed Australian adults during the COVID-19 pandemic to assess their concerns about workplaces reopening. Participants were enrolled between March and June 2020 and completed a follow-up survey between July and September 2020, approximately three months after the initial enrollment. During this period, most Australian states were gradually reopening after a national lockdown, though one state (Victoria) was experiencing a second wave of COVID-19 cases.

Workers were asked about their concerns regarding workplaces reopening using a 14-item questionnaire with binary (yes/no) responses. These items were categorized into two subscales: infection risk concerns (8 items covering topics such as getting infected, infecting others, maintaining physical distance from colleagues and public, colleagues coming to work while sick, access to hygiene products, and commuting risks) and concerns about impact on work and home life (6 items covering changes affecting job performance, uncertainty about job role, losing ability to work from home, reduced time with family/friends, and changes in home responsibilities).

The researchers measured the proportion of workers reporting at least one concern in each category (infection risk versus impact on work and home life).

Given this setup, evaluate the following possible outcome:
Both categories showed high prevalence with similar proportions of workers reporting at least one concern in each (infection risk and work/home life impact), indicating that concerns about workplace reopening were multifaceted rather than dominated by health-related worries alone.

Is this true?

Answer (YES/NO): NO